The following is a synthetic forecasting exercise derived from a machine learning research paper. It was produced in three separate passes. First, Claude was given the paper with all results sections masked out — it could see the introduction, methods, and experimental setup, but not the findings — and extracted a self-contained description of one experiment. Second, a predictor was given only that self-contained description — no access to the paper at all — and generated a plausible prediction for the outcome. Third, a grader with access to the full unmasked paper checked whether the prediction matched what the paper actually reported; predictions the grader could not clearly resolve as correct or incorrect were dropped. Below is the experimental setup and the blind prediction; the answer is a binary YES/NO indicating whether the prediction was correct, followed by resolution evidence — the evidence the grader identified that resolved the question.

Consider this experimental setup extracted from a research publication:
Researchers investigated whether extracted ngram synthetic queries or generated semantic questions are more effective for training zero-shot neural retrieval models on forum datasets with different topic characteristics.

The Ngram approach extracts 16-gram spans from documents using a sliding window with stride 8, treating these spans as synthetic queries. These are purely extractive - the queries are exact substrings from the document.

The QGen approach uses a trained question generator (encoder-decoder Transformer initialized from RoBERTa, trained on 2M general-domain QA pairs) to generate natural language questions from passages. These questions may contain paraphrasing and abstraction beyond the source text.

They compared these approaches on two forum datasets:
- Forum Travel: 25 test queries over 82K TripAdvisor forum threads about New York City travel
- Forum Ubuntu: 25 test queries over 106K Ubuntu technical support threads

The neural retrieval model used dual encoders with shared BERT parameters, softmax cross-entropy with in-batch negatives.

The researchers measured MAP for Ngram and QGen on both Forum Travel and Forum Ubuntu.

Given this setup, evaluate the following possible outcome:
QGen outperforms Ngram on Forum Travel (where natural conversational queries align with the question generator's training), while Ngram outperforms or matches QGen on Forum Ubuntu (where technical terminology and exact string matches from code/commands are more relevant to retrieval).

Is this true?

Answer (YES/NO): NO